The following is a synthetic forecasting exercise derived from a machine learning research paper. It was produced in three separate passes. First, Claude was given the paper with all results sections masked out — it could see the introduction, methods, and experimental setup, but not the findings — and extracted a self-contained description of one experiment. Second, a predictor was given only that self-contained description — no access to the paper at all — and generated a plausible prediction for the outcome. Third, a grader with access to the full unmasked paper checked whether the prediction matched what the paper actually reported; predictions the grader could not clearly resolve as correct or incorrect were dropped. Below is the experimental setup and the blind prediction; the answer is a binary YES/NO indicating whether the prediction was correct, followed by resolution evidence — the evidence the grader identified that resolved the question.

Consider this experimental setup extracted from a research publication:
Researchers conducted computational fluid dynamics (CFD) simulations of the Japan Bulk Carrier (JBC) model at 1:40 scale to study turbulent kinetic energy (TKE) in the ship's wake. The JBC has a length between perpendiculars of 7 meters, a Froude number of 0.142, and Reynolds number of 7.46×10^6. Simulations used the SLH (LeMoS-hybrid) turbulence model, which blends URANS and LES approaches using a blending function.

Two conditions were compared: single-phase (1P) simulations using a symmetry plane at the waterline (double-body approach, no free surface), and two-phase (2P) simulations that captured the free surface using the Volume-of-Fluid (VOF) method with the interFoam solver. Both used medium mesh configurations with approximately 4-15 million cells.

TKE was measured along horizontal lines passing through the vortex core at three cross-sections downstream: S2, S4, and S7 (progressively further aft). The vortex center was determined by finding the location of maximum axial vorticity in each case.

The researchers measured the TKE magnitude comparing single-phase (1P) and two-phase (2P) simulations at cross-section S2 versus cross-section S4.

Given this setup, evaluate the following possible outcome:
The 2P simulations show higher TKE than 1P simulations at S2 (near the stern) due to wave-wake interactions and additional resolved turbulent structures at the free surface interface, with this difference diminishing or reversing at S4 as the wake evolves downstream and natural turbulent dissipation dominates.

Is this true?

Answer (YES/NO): NO